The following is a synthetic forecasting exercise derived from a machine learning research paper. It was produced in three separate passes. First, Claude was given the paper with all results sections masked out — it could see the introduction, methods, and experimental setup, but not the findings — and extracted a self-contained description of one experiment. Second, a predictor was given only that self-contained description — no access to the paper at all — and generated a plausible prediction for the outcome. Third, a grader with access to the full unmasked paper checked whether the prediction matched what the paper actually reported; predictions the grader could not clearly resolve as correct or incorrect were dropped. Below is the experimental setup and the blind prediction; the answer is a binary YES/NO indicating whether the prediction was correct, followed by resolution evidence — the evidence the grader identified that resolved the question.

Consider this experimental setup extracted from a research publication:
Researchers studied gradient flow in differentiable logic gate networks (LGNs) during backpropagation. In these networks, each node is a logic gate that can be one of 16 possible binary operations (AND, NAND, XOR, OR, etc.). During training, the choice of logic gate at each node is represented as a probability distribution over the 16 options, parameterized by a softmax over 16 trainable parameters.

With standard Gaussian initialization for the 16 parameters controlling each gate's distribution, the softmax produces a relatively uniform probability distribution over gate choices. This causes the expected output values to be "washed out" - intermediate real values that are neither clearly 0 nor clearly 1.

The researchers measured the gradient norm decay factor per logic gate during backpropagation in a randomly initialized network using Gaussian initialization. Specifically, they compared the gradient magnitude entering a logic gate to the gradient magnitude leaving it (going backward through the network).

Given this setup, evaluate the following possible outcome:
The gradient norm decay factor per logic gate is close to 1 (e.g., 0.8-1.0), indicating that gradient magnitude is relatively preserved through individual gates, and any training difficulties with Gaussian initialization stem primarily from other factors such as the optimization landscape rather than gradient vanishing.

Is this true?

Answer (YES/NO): NO